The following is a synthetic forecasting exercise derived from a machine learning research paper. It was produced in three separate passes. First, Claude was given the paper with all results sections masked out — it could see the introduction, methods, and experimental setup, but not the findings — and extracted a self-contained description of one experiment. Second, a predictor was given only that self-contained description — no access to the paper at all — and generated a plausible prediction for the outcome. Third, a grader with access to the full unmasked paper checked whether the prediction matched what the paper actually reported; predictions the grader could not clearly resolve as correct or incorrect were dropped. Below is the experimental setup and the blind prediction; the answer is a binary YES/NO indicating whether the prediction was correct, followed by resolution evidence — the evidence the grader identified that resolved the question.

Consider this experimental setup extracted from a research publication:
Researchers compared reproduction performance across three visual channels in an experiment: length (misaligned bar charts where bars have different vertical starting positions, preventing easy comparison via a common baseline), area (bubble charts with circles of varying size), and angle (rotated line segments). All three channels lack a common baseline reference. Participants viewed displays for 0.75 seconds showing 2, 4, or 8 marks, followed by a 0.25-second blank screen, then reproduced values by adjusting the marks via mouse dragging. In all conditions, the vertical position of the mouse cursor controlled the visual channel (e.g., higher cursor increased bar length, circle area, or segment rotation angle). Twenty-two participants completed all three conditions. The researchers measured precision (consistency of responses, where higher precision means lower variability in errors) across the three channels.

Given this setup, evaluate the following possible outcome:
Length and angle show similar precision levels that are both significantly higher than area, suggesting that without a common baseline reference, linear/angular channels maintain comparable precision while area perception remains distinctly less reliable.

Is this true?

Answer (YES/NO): NO